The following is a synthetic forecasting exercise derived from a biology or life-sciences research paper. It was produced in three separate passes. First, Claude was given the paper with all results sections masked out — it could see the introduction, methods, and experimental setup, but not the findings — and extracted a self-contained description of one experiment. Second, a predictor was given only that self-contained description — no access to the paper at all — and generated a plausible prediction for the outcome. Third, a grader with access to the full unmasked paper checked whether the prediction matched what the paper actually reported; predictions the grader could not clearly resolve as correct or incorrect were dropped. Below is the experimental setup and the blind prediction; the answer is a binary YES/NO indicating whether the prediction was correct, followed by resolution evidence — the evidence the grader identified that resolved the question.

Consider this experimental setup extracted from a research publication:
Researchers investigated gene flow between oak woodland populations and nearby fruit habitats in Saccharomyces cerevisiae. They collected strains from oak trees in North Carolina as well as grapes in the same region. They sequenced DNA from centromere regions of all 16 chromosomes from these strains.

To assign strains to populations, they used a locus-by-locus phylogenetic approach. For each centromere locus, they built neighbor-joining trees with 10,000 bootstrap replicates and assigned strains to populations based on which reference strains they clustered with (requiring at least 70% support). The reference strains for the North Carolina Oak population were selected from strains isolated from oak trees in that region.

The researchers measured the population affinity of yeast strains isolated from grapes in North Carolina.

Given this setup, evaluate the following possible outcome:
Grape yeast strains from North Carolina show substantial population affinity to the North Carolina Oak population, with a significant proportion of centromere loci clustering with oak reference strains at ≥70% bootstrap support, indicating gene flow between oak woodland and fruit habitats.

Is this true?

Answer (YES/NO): NO